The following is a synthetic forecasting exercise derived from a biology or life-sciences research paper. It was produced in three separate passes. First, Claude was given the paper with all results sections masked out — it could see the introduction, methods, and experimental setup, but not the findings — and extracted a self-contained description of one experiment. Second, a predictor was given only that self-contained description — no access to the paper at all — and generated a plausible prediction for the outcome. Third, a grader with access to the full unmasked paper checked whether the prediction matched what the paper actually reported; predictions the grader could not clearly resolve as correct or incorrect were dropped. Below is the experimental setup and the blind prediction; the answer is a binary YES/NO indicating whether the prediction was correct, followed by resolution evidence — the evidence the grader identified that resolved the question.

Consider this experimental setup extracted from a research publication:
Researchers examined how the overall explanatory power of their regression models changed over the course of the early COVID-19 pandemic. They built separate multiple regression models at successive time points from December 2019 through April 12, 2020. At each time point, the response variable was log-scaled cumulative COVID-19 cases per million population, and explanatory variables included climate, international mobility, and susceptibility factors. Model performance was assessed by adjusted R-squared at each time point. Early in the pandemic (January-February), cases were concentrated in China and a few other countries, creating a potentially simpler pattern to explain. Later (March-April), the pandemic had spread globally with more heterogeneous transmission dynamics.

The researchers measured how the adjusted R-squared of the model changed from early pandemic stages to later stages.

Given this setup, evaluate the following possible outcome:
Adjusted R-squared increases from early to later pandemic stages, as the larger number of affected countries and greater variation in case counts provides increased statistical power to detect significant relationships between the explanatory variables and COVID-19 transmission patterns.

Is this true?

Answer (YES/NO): YES